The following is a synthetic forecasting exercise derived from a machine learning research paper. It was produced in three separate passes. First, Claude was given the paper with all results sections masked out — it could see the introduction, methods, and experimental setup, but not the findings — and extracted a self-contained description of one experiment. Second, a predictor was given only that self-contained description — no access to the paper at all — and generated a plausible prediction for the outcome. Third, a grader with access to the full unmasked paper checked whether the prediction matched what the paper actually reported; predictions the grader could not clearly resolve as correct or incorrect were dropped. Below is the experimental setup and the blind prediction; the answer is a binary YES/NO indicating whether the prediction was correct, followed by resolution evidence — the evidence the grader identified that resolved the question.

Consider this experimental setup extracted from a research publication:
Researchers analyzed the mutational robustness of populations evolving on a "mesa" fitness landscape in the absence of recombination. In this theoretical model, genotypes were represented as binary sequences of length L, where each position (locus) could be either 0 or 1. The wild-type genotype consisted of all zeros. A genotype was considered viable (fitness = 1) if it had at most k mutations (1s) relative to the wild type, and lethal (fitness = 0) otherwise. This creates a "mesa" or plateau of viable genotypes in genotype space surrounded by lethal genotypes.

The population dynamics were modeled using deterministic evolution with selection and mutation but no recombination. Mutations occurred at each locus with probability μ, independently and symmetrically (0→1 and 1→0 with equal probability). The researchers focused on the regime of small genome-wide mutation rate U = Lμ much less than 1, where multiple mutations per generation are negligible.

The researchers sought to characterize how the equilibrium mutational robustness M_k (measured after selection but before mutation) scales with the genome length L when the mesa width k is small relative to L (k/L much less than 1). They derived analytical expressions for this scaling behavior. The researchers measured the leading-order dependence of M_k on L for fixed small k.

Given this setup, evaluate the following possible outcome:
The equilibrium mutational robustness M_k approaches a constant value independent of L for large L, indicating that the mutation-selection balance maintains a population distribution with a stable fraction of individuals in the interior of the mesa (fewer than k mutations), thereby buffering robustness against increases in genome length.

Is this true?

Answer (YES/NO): NO